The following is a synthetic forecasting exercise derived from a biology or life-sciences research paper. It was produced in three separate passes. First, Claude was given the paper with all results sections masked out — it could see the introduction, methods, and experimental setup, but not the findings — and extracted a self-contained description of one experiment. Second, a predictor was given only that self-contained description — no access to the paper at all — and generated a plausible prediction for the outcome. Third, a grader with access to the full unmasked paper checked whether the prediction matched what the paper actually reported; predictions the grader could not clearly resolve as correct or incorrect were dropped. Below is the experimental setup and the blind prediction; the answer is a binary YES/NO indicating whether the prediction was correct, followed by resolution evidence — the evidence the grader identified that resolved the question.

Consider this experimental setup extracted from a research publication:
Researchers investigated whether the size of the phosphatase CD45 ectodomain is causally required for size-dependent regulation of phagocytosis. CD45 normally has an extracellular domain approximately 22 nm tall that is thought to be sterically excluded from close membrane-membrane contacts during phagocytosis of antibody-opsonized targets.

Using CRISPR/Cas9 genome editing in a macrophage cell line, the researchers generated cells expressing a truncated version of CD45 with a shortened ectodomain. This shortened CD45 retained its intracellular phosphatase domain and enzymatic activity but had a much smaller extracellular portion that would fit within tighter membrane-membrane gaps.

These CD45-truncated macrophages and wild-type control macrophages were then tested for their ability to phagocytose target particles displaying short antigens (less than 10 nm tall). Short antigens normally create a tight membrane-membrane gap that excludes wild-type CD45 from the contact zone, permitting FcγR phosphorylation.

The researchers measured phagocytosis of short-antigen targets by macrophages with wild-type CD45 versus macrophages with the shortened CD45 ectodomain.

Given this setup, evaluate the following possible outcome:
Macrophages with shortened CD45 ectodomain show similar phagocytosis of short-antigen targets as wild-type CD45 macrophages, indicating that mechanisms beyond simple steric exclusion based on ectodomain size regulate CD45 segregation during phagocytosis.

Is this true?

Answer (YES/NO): NO